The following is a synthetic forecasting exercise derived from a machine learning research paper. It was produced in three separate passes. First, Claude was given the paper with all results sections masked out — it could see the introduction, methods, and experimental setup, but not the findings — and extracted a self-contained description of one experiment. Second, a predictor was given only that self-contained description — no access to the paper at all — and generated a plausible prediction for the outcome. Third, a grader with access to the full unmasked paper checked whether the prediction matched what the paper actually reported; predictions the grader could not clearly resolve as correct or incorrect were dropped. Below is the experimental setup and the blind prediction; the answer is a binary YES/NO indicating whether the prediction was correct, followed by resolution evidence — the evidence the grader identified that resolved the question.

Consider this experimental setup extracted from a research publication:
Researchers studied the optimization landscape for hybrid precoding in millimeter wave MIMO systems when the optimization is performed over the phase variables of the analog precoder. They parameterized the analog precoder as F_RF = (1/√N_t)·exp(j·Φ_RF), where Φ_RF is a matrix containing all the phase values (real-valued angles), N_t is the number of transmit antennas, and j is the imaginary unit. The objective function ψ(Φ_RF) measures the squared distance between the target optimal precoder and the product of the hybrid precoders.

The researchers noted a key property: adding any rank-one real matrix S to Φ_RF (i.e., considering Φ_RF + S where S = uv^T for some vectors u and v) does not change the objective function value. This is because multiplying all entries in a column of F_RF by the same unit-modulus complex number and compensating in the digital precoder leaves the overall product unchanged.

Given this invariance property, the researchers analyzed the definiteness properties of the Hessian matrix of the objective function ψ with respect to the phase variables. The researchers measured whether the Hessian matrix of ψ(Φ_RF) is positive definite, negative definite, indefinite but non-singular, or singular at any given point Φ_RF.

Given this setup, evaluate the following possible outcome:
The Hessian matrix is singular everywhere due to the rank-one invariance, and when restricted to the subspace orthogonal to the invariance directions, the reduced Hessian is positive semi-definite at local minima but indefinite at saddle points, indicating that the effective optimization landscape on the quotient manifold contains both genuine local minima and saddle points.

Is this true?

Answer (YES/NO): NO